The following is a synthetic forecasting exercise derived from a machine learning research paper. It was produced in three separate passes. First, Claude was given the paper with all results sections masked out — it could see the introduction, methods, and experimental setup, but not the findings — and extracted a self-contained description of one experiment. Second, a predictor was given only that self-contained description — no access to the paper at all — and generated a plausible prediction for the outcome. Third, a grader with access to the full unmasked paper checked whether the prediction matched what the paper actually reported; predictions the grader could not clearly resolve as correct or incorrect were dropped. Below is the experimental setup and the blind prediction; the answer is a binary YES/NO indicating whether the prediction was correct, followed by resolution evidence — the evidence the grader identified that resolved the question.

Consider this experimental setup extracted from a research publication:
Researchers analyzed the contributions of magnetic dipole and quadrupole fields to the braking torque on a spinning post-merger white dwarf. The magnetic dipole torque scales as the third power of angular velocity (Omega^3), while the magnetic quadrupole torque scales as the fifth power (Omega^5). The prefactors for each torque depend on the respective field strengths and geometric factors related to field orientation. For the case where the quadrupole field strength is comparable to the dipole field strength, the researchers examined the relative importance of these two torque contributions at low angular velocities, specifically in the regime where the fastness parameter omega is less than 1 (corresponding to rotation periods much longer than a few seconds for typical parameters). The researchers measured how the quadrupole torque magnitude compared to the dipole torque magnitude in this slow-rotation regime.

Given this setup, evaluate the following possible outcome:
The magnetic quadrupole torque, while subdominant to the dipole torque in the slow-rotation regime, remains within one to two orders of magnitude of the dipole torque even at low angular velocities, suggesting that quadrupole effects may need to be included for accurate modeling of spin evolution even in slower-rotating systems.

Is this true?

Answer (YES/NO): NO